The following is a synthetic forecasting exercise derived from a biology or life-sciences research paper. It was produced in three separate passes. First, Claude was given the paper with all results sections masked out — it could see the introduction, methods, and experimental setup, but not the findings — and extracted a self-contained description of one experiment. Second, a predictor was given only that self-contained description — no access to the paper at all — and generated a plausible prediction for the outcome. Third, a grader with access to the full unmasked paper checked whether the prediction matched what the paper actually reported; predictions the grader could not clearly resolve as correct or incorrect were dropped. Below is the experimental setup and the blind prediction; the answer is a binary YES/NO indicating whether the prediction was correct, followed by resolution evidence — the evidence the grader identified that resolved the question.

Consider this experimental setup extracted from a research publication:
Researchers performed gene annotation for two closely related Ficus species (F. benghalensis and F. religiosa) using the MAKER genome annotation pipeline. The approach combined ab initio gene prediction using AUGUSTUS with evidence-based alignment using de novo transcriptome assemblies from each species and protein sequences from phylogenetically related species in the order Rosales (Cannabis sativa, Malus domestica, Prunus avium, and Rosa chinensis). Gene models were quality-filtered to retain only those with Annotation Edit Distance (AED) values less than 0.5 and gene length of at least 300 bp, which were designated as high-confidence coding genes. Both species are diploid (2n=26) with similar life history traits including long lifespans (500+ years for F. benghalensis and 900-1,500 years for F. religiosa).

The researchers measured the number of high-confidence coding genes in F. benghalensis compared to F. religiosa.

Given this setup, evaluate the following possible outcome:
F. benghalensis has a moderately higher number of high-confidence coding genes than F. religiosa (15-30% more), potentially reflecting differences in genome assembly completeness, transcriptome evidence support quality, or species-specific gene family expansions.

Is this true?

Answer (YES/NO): NO